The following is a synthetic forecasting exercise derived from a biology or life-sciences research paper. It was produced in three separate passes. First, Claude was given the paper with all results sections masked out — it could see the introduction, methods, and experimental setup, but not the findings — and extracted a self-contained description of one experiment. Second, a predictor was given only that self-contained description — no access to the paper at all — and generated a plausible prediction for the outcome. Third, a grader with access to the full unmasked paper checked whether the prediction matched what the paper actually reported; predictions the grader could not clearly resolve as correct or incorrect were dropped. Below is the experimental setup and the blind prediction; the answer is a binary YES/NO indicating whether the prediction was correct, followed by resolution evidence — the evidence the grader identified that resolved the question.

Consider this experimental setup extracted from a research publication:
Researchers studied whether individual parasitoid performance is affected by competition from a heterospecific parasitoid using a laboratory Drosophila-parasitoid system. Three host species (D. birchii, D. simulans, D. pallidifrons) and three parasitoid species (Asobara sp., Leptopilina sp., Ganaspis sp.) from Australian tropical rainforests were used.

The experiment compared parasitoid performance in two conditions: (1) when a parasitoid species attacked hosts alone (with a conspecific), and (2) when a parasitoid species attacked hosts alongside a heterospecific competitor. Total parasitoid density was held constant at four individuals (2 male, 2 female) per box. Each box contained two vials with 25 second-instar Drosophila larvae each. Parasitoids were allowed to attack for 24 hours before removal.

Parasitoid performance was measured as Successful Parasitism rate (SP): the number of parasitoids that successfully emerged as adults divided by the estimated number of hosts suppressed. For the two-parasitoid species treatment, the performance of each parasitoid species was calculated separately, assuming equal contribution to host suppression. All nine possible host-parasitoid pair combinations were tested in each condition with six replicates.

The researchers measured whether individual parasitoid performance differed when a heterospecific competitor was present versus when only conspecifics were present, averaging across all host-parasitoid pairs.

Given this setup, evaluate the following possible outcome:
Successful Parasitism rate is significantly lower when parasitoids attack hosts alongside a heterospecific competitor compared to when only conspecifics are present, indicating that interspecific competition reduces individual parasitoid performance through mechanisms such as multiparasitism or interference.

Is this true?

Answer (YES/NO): NO